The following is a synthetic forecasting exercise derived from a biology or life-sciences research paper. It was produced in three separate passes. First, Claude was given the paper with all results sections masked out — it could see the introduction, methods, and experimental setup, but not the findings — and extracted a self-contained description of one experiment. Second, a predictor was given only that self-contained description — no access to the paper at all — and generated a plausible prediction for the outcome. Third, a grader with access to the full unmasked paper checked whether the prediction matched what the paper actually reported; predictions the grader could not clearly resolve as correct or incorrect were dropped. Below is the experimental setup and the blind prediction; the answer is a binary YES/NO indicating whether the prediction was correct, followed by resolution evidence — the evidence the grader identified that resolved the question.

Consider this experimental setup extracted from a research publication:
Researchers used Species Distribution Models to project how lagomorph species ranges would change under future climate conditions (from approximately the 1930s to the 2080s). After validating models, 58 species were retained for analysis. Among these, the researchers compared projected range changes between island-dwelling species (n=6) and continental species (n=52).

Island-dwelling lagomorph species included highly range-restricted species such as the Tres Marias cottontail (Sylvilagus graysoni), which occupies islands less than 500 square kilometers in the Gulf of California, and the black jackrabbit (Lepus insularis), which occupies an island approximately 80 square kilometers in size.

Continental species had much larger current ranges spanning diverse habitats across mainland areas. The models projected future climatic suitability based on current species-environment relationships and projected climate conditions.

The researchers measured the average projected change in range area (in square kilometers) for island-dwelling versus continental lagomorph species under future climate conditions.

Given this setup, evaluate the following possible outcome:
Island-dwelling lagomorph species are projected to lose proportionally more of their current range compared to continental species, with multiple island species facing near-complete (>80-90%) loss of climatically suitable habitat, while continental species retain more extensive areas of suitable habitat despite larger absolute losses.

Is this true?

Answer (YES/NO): NO